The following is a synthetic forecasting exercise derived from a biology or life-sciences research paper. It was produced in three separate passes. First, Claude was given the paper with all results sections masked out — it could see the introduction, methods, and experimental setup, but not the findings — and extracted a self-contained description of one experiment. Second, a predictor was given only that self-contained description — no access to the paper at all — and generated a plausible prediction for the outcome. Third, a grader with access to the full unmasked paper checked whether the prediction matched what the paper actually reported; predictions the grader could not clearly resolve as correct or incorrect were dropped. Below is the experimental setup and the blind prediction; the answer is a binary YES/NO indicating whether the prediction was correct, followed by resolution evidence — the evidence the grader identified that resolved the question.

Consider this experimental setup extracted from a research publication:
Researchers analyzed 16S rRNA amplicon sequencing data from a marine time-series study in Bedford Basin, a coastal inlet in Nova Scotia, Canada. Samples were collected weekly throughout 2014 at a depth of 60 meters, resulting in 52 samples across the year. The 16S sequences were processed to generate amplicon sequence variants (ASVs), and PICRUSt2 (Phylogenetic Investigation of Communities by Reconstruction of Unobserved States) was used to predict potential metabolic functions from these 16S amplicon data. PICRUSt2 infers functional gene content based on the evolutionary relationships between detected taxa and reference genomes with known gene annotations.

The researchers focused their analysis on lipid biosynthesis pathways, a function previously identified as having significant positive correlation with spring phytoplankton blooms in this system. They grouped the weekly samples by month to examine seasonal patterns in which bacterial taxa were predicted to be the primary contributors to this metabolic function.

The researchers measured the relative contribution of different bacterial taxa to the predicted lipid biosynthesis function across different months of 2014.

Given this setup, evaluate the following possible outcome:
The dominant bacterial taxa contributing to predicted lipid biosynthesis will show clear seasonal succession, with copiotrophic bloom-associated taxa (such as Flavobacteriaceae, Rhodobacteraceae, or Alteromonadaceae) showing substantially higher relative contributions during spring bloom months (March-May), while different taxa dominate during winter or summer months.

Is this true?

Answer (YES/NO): YES